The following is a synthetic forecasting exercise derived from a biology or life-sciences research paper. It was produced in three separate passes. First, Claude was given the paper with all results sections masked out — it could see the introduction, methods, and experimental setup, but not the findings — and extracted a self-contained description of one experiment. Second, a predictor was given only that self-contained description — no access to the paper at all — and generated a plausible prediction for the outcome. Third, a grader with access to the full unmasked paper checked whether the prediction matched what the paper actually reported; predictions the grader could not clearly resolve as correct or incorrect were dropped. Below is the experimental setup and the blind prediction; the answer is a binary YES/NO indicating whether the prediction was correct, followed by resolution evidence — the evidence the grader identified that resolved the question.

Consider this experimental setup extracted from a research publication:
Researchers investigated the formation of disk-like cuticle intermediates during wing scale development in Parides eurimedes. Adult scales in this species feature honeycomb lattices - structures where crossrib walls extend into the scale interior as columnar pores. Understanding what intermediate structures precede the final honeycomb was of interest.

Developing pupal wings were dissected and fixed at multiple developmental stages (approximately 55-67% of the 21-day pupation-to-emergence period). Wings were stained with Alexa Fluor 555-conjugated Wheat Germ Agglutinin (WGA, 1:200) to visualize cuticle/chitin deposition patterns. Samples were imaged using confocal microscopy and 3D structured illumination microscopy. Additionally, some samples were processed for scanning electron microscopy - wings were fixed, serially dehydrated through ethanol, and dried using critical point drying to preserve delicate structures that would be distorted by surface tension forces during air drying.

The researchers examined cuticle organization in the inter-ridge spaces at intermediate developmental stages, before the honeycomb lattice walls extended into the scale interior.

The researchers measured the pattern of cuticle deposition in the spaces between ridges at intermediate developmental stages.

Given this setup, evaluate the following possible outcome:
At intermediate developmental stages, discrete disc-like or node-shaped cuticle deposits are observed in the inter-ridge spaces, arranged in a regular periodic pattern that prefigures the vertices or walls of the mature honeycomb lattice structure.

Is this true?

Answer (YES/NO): NO